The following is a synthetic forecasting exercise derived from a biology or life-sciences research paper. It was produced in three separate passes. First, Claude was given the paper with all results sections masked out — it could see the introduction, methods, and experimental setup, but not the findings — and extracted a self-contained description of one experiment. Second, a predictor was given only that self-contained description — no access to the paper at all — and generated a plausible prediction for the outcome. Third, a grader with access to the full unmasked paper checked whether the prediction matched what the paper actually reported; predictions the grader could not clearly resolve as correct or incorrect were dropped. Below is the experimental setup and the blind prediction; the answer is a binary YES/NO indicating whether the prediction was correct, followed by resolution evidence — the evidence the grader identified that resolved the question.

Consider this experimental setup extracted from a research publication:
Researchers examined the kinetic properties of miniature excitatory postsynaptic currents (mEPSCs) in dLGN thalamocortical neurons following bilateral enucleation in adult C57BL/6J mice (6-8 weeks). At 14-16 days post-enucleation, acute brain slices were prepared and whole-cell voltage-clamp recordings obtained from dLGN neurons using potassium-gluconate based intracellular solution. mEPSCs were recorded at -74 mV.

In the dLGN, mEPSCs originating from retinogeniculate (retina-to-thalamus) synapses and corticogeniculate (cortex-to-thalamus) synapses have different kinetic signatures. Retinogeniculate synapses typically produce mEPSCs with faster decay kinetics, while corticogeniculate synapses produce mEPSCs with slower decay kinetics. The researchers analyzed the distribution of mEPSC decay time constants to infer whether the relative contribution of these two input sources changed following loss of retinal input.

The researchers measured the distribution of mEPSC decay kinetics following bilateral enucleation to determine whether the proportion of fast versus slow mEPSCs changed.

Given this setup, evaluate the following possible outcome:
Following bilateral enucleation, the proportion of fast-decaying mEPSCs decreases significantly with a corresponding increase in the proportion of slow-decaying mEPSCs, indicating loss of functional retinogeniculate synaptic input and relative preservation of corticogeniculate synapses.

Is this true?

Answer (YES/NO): YES